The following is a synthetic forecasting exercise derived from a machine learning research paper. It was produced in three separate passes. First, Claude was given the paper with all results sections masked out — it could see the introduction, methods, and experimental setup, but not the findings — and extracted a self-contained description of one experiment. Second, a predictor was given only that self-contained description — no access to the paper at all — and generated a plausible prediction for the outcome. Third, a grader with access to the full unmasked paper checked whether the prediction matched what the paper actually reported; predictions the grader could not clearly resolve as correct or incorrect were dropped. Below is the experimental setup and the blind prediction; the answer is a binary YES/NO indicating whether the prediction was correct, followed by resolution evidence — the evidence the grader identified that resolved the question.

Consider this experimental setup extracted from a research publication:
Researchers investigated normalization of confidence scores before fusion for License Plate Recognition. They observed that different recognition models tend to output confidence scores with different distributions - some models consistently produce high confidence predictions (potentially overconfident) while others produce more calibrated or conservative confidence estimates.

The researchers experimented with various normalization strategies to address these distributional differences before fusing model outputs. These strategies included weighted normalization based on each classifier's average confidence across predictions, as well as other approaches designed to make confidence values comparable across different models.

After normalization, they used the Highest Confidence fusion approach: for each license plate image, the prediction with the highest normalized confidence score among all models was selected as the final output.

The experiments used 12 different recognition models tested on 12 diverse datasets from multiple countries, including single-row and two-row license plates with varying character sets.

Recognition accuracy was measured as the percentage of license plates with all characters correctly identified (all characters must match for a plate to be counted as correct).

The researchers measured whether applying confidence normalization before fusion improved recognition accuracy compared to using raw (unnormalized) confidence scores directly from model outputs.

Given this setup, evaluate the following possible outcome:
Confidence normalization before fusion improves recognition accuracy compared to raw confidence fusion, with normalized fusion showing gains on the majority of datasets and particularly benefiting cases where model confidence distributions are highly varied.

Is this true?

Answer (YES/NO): NO